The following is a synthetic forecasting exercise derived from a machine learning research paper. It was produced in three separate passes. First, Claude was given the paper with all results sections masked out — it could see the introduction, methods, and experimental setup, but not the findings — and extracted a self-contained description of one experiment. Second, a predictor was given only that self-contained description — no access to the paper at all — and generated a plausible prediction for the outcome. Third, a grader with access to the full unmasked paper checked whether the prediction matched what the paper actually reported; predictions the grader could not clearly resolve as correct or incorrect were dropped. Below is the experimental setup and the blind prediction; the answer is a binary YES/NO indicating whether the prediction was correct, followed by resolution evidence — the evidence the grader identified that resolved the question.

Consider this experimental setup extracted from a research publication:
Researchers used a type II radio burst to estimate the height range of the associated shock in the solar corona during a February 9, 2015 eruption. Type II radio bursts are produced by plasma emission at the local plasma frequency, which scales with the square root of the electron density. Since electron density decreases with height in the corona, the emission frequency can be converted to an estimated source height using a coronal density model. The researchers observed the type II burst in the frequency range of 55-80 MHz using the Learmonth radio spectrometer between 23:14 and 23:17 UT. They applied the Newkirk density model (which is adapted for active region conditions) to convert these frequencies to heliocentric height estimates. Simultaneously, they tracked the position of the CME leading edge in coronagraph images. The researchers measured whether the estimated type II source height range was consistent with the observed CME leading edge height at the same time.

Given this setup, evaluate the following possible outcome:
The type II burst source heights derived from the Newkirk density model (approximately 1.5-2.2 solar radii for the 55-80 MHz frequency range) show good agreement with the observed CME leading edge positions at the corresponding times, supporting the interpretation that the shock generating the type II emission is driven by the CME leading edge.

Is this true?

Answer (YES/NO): NO